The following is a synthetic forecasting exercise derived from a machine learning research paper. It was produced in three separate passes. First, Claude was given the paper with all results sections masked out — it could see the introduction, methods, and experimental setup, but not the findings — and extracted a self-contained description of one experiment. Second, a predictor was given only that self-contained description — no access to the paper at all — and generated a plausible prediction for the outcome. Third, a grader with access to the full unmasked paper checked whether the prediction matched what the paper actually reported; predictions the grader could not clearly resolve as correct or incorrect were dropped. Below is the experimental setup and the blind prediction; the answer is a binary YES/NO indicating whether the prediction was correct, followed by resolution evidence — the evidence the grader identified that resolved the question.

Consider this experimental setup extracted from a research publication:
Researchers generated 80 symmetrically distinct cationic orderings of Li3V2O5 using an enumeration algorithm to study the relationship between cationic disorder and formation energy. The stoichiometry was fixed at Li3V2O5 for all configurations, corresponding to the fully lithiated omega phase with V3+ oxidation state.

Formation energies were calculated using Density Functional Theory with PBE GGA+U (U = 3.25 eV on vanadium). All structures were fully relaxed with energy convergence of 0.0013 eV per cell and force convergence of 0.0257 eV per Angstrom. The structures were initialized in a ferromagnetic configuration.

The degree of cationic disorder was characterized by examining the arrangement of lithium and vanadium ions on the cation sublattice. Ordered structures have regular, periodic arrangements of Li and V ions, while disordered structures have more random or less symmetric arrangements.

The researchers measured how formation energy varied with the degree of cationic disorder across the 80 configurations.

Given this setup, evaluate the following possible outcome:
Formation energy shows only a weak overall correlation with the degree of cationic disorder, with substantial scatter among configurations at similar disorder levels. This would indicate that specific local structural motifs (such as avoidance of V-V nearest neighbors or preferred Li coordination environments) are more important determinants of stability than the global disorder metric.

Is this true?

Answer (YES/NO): NO